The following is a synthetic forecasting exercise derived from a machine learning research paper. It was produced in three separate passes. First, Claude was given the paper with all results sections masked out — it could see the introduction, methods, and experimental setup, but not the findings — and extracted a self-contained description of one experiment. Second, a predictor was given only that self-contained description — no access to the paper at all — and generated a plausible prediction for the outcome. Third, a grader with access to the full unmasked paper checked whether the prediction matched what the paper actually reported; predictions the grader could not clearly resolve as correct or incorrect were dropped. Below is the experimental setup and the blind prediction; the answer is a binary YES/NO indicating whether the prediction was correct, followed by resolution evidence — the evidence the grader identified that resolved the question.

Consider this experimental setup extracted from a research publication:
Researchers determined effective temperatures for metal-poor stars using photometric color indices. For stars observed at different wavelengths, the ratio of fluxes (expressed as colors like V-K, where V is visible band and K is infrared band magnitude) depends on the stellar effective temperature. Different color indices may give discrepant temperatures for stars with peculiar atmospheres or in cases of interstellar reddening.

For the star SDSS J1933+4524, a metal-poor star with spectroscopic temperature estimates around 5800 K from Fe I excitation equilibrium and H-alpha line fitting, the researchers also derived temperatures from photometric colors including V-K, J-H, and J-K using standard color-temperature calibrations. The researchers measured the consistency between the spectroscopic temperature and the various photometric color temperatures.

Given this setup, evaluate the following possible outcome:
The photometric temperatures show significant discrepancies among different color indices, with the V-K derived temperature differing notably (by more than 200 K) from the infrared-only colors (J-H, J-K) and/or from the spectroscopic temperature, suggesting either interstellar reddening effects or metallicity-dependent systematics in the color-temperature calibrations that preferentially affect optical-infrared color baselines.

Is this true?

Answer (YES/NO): YES